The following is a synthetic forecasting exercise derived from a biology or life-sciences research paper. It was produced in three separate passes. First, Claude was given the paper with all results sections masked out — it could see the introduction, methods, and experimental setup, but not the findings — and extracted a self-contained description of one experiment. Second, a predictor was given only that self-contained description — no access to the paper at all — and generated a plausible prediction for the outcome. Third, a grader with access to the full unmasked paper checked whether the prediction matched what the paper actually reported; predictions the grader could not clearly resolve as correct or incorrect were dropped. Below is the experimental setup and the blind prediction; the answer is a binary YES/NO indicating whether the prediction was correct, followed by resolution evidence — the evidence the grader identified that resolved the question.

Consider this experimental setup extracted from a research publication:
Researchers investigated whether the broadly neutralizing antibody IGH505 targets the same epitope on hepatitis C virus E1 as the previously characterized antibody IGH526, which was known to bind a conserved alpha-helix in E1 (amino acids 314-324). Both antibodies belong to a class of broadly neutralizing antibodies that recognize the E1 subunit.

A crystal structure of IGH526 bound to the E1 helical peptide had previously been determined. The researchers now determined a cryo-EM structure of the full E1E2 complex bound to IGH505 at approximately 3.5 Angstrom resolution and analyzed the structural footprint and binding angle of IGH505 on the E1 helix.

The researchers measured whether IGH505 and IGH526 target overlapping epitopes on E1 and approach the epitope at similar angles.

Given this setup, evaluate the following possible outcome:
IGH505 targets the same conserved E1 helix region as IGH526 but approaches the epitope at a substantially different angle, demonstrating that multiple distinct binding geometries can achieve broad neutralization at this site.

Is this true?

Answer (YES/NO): NO